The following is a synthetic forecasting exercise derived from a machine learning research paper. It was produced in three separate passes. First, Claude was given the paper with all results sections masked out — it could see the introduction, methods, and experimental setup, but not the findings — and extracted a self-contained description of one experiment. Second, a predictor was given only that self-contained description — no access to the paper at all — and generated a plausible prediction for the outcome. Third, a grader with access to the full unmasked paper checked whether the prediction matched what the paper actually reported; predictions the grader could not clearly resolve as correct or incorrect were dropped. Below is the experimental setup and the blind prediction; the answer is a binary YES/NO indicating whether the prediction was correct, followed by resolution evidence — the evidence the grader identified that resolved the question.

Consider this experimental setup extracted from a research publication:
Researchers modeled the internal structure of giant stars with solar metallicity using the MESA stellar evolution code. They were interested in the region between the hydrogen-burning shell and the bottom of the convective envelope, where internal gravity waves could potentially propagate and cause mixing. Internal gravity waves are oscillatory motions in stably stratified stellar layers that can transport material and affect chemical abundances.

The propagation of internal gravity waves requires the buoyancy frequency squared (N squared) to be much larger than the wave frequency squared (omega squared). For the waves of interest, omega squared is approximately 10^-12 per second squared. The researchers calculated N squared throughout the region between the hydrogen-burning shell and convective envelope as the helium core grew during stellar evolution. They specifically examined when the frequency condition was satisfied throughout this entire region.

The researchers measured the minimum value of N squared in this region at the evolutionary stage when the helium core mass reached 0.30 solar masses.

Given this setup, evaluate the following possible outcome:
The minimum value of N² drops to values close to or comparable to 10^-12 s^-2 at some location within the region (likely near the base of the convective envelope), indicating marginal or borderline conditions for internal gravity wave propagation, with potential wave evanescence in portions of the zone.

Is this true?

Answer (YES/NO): NO